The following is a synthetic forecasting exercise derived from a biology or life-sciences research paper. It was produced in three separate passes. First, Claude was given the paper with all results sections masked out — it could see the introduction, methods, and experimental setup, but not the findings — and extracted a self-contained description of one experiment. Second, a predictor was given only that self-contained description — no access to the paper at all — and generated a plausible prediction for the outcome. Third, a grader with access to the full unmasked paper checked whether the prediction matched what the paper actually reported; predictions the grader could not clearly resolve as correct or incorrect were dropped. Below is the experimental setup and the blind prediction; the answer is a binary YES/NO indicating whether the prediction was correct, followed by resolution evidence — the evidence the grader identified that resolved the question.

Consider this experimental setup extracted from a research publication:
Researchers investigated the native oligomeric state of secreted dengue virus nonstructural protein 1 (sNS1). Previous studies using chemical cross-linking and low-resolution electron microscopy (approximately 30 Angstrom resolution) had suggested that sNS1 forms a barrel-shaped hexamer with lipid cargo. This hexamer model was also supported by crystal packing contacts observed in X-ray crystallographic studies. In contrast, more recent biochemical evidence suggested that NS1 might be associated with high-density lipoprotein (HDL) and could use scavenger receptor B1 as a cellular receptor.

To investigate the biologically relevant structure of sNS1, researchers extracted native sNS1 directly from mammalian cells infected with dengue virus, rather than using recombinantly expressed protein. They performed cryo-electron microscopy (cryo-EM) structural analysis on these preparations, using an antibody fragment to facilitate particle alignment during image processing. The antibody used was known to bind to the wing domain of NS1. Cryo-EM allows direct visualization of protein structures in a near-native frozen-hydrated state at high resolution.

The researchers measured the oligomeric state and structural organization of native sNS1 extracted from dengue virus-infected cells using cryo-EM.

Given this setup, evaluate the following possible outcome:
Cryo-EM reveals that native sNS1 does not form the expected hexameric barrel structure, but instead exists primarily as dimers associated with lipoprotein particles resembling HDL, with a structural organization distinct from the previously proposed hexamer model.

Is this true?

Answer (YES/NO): YES